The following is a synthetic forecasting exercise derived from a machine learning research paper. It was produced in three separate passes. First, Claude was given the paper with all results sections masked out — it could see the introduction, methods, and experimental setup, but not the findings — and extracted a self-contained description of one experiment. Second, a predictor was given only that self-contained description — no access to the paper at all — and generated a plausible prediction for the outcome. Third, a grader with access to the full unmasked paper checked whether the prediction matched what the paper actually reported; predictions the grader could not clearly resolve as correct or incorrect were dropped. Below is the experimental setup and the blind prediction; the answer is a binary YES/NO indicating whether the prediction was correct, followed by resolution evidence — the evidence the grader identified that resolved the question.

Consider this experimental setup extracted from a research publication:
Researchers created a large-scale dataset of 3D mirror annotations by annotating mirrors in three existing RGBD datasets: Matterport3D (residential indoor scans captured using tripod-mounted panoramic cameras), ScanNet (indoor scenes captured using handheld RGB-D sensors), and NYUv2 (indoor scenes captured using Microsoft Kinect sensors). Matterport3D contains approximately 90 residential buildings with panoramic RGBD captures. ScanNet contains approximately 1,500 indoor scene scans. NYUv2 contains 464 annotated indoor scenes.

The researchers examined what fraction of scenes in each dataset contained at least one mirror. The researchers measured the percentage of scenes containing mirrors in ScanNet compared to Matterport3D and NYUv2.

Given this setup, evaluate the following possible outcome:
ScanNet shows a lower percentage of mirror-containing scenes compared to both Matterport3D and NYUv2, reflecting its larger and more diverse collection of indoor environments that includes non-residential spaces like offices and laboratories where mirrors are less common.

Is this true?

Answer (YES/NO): NO